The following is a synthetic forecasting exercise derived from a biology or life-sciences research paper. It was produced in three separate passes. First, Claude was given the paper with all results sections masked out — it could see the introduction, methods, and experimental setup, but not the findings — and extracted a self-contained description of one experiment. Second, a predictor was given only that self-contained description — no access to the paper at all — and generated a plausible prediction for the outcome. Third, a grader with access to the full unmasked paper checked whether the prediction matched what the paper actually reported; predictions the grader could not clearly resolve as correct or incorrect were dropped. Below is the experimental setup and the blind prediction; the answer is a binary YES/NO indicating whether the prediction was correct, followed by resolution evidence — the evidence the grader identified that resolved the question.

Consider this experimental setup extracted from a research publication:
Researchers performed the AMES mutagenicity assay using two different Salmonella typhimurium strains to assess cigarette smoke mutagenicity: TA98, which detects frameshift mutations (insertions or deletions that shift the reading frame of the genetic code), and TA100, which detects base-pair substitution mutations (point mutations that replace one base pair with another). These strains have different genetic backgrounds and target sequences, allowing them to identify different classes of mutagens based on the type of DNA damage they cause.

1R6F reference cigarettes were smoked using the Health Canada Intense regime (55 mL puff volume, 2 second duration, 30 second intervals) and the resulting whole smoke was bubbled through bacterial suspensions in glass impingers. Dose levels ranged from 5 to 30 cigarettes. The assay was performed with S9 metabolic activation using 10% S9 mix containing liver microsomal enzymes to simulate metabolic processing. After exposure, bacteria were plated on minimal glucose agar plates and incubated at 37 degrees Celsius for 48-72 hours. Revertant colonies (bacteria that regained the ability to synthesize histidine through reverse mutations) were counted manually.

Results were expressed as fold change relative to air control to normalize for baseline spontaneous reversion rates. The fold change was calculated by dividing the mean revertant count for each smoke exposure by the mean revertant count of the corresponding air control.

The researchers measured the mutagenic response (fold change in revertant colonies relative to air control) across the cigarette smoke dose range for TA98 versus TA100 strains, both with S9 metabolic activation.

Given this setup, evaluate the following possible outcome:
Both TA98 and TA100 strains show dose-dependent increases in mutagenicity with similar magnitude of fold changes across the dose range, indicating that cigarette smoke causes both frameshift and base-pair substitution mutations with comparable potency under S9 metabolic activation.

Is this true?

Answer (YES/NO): NO